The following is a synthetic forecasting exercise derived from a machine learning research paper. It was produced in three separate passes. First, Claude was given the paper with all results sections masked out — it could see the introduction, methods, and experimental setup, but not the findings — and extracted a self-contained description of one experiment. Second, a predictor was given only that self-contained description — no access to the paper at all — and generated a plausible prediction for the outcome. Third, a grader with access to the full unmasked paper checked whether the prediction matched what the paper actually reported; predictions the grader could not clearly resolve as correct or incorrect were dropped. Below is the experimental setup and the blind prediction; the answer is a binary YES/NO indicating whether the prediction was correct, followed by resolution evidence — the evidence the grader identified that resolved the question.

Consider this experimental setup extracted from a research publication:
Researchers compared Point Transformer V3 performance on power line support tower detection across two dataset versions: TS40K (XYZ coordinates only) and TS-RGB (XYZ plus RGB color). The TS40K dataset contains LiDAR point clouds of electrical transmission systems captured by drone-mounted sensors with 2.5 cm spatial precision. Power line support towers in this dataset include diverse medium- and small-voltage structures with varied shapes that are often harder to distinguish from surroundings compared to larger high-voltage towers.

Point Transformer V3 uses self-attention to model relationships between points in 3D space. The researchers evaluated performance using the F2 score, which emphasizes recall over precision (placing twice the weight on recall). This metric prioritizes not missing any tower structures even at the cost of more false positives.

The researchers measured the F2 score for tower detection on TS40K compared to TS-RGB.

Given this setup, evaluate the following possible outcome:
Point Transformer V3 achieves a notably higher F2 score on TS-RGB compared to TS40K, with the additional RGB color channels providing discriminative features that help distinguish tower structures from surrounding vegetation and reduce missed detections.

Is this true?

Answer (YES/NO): NO